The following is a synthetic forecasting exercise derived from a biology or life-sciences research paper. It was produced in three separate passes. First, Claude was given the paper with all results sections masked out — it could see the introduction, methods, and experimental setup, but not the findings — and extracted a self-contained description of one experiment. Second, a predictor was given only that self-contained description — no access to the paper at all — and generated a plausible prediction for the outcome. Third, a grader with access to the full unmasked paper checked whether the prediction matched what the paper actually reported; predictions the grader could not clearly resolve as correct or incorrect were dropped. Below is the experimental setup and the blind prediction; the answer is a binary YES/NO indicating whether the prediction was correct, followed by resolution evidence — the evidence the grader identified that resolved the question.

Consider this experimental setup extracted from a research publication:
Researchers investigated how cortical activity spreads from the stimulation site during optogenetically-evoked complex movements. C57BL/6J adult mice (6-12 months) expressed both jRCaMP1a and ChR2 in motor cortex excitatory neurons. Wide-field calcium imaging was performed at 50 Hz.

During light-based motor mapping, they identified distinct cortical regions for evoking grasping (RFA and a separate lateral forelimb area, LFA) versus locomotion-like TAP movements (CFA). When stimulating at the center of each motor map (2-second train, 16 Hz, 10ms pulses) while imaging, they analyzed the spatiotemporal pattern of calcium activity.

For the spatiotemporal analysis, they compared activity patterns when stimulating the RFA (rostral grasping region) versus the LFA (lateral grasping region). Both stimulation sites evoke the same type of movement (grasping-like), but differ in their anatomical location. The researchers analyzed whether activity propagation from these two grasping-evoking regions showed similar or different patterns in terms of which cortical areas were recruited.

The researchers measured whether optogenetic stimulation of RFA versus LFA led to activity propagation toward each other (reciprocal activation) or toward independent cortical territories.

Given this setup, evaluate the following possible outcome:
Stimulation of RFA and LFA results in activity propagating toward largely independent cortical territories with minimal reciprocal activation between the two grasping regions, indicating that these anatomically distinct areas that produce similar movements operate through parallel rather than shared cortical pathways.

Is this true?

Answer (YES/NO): YES